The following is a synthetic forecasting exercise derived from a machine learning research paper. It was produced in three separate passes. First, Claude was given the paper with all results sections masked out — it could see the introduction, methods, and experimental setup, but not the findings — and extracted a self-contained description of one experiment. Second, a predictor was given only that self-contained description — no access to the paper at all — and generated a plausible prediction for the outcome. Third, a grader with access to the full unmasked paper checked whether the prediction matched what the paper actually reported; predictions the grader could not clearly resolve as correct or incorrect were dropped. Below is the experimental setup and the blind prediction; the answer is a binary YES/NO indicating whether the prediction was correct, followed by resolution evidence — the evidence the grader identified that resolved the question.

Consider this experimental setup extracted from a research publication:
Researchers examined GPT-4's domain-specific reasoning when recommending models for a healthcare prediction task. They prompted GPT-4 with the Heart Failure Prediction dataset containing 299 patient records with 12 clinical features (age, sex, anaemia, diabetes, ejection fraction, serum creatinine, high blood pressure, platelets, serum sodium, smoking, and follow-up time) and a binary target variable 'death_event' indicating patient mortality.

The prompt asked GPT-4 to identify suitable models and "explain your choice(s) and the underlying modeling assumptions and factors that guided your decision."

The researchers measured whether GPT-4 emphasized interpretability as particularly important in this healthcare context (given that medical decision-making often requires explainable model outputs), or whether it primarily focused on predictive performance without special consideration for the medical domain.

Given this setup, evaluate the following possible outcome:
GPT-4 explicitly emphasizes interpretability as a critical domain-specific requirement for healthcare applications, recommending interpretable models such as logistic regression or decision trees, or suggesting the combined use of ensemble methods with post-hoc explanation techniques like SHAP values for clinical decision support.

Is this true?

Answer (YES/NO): YES